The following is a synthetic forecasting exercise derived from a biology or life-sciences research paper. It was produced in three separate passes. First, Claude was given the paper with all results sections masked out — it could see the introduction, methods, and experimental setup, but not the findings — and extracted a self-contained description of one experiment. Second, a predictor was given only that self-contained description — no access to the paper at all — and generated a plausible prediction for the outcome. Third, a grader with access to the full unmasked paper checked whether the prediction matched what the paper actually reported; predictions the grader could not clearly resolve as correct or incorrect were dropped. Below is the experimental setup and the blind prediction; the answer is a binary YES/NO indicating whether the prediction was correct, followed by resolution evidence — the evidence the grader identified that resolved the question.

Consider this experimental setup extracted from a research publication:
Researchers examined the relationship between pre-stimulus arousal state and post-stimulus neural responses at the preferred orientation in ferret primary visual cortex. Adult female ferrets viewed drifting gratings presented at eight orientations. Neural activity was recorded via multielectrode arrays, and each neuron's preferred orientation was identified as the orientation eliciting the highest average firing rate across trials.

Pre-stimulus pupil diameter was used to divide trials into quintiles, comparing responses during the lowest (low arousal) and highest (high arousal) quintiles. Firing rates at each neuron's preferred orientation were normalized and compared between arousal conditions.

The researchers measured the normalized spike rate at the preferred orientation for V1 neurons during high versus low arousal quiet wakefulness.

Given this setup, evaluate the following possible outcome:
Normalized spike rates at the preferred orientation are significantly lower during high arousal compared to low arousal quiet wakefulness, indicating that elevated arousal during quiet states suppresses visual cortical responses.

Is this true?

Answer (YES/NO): NO